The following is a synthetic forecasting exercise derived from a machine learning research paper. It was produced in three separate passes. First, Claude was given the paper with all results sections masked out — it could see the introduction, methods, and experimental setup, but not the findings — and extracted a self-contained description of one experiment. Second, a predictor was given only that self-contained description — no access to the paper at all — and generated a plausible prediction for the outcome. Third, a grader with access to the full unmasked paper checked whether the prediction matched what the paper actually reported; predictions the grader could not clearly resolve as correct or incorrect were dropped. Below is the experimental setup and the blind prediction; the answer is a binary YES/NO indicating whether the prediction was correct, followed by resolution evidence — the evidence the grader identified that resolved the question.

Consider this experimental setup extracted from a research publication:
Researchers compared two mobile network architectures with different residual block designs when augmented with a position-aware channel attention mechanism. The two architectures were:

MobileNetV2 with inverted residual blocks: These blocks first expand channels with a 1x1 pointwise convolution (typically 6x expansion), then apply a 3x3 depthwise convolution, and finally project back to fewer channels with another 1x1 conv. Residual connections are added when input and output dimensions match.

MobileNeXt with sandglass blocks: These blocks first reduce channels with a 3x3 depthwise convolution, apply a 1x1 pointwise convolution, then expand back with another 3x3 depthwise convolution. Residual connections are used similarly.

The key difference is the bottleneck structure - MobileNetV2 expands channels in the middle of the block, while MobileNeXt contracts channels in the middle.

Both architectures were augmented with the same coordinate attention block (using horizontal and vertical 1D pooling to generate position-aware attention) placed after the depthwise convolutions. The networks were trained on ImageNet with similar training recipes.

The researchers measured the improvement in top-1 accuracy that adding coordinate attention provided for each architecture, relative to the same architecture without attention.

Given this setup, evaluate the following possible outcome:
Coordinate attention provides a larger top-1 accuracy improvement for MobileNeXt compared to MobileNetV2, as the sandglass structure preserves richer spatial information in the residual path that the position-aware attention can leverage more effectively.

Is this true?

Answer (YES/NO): NO